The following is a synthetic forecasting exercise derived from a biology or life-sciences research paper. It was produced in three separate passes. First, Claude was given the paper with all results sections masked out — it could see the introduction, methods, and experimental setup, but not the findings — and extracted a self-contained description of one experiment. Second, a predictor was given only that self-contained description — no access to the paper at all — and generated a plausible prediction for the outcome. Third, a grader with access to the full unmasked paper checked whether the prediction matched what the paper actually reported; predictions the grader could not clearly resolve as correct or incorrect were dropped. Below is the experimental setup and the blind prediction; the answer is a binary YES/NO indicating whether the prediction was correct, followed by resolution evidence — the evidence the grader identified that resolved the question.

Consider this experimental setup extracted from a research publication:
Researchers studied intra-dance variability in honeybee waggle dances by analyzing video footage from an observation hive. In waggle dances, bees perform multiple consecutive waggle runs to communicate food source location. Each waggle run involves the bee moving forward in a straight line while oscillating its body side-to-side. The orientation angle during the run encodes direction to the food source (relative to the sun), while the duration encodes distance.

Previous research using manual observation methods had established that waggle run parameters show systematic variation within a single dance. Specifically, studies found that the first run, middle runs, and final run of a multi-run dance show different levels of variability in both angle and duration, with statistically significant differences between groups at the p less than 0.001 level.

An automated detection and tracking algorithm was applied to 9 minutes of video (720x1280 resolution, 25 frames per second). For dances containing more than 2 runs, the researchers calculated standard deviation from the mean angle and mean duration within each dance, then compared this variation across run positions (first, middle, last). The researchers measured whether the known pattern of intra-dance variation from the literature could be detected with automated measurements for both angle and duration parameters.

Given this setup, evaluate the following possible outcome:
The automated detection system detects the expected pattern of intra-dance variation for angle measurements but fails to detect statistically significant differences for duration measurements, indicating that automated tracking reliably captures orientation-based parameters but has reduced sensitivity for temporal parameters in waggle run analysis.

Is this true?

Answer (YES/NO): YES